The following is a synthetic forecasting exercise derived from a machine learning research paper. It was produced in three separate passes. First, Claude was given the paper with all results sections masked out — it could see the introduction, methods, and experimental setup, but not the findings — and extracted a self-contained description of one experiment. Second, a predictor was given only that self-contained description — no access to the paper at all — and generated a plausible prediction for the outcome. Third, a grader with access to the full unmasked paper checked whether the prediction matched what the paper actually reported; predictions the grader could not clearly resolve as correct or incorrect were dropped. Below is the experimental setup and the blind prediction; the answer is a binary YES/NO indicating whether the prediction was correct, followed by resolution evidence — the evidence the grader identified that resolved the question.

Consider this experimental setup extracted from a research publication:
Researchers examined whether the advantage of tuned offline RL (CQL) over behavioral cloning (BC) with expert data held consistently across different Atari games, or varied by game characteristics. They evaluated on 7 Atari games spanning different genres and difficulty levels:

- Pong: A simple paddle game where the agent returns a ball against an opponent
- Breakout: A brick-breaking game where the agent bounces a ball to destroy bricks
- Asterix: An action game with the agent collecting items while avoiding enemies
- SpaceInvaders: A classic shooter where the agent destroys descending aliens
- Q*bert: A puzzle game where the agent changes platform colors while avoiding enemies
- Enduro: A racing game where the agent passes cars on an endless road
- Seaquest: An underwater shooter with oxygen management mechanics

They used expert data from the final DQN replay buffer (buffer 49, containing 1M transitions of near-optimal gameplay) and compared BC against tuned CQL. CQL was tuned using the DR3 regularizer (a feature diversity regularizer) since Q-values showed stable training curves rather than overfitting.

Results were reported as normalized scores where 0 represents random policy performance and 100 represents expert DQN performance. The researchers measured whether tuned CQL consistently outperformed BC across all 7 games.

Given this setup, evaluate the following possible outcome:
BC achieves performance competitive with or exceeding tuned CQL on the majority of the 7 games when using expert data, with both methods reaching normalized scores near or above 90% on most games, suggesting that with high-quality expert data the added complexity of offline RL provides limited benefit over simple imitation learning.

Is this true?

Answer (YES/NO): NO